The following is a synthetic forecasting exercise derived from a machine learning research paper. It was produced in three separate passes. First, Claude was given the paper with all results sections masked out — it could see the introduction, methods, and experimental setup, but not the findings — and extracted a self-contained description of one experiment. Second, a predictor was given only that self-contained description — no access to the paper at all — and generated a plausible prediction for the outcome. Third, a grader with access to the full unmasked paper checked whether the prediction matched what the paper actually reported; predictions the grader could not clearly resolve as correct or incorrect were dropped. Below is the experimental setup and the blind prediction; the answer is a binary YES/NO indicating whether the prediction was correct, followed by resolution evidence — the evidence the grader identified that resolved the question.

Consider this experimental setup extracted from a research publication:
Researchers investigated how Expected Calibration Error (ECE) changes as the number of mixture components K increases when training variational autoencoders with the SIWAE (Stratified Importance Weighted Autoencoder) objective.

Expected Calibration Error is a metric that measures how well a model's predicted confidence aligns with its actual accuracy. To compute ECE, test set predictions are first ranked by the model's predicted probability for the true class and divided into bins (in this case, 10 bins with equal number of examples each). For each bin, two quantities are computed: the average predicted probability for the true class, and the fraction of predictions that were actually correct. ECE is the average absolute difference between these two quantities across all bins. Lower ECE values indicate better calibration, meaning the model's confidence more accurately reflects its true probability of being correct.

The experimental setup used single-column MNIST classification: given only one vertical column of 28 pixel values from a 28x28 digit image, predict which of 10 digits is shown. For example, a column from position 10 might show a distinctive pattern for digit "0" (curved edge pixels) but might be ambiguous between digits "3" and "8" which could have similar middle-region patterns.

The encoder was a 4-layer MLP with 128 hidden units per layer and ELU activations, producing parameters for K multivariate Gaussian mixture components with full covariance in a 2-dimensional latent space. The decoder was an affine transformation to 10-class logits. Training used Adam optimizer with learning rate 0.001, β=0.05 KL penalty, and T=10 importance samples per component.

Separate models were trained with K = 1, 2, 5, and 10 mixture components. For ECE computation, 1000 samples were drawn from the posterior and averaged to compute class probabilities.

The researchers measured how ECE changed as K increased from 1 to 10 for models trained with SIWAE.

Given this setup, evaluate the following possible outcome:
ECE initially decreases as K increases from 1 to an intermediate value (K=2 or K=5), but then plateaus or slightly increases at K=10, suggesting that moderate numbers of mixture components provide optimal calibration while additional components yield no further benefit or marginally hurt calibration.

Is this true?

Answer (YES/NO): NO